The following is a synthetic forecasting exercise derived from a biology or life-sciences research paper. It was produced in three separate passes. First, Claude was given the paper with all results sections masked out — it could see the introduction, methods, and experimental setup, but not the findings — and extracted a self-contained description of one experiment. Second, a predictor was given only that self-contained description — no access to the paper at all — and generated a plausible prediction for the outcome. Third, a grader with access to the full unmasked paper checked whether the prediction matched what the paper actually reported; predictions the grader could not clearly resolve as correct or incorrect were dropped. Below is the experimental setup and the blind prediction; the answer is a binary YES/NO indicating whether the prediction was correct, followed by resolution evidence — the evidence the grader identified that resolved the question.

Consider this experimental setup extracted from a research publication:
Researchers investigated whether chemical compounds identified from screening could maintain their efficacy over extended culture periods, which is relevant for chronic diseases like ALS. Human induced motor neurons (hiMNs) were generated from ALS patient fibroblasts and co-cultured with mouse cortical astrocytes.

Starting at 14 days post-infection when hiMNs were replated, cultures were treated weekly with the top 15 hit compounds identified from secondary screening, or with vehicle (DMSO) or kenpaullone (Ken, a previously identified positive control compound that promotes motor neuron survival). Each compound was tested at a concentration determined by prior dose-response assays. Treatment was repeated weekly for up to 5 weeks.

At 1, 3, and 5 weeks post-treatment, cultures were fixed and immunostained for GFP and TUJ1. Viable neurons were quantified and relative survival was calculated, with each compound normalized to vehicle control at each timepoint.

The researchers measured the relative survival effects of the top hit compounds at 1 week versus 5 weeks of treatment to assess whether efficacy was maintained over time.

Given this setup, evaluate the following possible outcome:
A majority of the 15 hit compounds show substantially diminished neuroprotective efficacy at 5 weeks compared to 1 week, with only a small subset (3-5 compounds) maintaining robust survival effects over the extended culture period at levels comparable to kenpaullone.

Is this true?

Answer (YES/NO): NO